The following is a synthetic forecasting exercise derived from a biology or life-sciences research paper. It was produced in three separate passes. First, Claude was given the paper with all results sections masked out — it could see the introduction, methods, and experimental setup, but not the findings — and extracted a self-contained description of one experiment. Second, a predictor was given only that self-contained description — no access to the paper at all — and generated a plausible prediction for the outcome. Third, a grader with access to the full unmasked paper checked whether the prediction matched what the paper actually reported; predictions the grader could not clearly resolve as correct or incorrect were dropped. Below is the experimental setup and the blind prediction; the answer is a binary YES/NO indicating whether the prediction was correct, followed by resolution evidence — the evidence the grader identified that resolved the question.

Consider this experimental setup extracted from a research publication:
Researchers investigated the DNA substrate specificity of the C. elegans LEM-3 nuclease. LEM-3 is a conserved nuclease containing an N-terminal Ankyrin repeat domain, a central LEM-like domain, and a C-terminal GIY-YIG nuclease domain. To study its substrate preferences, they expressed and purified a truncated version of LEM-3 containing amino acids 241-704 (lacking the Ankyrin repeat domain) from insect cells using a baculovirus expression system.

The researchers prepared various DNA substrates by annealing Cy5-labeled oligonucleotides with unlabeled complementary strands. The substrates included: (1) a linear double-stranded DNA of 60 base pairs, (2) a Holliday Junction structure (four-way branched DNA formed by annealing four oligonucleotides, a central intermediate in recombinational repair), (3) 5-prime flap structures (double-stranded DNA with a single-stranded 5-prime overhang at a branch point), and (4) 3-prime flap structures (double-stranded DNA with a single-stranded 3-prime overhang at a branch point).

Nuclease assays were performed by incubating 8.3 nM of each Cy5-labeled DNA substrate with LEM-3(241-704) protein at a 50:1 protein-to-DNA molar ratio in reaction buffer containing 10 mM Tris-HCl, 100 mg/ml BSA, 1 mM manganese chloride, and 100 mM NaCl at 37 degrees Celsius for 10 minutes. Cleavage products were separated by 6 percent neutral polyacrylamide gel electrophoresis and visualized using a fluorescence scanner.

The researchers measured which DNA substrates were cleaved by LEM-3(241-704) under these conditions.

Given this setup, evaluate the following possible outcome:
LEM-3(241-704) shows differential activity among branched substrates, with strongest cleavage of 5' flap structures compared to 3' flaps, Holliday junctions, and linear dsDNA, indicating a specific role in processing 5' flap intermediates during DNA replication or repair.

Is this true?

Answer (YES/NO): NO